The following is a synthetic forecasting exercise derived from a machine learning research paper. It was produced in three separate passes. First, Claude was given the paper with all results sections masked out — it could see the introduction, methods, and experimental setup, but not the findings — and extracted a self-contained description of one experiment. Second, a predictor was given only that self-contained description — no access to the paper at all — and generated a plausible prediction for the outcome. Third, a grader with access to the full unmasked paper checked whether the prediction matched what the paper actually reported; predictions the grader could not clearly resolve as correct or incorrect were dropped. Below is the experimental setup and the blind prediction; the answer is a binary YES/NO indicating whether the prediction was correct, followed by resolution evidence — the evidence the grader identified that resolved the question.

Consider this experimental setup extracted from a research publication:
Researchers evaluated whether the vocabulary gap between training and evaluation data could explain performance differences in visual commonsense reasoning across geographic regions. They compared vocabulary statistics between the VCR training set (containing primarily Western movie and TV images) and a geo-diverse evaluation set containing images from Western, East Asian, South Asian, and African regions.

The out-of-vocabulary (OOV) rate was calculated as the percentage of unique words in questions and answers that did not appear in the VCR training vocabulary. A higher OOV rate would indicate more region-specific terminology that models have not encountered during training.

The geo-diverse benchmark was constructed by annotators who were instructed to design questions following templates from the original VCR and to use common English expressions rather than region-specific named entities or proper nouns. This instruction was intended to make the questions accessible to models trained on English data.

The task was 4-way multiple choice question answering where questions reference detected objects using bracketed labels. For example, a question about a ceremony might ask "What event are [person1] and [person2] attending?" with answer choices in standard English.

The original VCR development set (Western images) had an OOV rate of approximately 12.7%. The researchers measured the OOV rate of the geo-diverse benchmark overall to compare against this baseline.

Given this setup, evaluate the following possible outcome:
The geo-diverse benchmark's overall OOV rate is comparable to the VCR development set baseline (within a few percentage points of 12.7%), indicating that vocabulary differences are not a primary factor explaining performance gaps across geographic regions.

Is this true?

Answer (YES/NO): NO